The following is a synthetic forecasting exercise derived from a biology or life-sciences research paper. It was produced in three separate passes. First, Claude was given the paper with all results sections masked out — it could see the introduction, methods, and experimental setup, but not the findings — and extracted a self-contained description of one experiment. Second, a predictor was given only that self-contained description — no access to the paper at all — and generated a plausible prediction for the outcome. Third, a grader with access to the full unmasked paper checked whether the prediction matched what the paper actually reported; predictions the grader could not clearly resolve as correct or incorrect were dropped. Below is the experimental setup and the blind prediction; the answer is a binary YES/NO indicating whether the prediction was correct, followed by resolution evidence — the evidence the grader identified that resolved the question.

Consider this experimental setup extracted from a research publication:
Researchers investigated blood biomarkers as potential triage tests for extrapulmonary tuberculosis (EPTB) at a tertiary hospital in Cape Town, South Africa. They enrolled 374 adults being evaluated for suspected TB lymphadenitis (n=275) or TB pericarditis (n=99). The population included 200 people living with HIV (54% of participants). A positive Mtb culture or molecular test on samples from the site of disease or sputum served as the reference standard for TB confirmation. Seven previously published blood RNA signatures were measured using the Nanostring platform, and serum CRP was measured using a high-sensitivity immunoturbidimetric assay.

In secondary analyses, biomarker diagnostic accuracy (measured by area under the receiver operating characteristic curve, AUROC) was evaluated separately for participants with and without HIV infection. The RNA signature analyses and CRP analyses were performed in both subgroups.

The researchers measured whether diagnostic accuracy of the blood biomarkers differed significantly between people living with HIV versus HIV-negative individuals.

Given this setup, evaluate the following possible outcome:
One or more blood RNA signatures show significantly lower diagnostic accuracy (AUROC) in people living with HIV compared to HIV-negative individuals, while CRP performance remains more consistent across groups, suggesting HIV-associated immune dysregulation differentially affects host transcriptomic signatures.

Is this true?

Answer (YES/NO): NO